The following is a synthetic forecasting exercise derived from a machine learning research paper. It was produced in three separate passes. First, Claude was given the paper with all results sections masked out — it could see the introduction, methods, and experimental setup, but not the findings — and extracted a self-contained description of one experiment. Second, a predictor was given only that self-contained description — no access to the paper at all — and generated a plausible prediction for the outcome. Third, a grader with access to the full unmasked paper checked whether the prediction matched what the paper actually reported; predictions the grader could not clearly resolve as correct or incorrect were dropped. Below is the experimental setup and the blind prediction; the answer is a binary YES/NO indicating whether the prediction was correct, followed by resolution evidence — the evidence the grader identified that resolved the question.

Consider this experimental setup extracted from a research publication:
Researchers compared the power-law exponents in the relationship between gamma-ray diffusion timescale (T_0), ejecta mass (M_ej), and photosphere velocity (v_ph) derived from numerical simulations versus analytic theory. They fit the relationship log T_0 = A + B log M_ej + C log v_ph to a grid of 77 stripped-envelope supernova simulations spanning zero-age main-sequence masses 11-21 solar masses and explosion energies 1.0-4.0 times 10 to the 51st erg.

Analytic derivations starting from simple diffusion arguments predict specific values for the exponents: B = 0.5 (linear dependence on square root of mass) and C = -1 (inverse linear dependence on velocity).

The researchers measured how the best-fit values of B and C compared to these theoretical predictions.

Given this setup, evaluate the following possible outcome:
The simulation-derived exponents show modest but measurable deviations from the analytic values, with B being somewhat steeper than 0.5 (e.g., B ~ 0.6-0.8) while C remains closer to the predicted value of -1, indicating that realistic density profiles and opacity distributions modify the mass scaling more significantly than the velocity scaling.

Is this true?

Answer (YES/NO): YES